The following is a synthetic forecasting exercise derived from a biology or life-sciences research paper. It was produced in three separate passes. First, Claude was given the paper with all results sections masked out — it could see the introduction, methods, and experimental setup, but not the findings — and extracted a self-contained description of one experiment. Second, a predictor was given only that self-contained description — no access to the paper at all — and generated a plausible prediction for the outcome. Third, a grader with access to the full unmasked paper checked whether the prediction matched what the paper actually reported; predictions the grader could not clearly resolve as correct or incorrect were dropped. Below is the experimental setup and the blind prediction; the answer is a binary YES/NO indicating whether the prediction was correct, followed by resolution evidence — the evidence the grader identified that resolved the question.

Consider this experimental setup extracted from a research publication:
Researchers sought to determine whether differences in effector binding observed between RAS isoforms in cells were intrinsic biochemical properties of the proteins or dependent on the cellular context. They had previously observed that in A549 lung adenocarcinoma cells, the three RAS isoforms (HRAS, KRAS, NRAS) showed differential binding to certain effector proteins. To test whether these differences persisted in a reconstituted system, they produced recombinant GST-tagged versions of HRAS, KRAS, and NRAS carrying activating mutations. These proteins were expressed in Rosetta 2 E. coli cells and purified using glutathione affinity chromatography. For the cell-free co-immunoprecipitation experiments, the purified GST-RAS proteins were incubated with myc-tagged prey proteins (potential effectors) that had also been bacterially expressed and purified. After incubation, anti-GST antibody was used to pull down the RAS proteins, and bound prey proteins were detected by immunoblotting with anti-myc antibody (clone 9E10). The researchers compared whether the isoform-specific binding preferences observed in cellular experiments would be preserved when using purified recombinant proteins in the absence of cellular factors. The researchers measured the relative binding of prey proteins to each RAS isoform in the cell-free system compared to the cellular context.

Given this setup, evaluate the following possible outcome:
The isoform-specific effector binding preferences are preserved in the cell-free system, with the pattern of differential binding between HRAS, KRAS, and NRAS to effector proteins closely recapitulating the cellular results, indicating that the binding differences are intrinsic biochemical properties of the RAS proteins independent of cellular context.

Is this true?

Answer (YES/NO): NO